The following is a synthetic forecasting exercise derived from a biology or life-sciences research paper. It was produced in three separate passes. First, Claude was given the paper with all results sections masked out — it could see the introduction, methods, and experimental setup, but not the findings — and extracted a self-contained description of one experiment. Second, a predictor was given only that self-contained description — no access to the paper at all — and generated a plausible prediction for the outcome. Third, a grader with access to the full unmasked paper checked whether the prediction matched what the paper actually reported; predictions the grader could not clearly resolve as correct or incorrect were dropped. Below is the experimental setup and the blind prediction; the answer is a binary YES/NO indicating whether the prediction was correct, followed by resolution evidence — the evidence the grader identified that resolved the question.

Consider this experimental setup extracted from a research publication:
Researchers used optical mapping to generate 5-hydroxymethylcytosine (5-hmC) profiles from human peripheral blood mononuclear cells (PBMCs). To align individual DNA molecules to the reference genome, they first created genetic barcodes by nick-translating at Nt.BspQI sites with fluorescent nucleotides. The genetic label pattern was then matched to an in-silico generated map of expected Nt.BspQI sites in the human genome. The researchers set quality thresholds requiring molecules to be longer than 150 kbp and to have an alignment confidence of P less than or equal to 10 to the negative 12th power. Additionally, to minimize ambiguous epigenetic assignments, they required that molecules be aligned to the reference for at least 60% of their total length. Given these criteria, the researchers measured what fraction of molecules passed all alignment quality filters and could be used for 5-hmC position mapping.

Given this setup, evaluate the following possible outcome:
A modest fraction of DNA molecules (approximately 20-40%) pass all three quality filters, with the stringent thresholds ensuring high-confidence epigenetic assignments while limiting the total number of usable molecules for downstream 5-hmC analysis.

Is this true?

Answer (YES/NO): NO